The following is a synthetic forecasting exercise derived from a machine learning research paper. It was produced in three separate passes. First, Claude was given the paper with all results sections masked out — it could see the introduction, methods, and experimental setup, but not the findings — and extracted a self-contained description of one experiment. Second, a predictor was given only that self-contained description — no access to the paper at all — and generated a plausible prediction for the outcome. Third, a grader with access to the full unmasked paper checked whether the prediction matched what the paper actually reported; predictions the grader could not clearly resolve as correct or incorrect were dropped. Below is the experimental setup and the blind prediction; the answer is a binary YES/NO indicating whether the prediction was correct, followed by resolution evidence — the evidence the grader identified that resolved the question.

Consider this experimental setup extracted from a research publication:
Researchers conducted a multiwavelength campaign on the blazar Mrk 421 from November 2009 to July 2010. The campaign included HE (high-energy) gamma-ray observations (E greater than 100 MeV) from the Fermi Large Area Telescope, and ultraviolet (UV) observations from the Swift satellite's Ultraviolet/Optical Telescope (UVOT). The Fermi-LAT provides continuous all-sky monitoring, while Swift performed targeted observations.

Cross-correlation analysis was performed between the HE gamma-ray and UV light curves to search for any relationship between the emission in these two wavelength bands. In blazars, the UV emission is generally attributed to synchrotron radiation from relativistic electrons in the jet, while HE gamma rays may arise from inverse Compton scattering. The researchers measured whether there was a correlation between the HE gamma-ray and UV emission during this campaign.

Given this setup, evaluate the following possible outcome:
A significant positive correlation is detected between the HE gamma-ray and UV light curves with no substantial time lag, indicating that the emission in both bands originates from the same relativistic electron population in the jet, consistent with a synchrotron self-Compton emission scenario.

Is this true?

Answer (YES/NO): NO